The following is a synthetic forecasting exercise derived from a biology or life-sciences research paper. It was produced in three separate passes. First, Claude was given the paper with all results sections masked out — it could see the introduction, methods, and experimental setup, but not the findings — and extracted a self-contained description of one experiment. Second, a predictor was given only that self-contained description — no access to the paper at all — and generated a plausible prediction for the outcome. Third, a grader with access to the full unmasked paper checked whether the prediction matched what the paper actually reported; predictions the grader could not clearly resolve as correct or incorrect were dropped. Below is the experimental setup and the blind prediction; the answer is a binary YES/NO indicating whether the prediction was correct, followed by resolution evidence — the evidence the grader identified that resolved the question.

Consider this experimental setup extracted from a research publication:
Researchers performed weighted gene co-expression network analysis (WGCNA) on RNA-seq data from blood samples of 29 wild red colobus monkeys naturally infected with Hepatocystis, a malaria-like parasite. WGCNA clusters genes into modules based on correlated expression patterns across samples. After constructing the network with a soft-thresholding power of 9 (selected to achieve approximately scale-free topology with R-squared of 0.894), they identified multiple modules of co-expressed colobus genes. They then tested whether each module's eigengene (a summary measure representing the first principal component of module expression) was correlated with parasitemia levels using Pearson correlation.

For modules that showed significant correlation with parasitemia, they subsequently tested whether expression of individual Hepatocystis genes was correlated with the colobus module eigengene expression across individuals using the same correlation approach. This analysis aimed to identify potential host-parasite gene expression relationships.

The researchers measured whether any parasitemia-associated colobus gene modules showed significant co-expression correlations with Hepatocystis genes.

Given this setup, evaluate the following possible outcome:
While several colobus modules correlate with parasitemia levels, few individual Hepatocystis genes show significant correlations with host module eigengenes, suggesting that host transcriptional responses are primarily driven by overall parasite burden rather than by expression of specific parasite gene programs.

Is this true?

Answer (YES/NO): NO